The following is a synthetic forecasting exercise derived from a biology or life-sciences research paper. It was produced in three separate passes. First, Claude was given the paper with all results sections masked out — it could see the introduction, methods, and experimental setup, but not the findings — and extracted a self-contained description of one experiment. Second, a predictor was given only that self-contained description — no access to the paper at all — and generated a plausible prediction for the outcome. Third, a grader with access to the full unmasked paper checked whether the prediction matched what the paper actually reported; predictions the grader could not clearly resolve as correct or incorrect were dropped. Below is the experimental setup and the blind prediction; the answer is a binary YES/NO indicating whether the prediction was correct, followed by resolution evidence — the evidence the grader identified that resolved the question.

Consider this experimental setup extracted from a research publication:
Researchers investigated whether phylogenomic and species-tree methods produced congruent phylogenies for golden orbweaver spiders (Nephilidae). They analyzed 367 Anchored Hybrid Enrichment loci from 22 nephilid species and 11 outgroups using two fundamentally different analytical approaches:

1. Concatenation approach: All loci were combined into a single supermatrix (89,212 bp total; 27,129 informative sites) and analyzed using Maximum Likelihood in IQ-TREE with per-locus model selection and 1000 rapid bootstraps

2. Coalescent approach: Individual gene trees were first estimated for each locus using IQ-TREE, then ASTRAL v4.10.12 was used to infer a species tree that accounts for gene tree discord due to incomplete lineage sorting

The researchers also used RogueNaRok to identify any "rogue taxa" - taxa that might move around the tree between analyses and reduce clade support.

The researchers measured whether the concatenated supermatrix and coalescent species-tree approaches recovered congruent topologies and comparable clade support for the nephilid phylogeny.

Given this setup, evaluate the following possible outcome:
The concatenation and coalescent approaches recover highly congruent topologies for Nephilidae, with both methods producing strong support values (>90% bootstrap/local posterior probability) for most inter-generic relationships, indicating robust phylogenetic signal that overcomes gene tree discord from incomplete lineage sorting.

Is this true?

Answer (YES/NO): NO